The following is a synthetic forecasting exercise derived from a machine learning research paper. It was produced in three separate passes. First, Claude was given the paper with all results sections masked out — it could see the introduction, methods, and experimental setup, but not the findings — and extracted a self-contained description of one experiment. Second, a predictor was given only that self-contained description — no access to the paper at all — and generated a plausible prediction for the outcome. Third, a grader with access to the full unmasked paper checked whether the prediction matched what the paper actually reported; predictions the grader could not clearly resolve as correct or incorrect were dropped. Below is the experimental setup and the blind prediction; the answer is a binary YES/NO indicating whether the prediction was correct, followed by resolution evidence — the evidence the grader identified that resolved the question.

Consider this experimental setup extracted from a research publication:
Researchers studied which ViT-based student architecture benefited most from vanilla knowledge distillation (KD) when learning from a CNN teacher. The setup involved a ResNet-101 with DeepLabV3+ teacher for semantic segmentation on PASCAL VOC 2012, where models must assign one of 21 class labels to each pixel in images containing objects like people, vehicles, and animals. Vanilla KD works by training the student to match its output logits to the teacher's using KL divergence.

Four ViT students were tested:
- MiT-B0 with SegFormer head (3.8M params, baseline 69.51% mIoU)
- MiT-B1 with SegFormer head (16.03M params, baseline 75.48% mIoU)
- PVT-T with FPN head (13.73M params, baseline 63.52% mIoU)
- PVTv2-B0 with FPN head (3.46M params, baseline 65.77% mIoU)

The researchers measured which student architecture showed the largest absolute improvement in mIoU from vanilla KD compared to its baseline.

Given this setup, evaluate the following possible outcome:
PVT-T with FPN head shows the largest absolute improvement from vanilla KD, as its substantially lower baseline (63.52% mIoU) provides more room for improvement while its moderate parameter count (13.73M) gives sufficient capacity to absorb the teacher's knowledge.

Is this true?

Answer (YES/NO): YES